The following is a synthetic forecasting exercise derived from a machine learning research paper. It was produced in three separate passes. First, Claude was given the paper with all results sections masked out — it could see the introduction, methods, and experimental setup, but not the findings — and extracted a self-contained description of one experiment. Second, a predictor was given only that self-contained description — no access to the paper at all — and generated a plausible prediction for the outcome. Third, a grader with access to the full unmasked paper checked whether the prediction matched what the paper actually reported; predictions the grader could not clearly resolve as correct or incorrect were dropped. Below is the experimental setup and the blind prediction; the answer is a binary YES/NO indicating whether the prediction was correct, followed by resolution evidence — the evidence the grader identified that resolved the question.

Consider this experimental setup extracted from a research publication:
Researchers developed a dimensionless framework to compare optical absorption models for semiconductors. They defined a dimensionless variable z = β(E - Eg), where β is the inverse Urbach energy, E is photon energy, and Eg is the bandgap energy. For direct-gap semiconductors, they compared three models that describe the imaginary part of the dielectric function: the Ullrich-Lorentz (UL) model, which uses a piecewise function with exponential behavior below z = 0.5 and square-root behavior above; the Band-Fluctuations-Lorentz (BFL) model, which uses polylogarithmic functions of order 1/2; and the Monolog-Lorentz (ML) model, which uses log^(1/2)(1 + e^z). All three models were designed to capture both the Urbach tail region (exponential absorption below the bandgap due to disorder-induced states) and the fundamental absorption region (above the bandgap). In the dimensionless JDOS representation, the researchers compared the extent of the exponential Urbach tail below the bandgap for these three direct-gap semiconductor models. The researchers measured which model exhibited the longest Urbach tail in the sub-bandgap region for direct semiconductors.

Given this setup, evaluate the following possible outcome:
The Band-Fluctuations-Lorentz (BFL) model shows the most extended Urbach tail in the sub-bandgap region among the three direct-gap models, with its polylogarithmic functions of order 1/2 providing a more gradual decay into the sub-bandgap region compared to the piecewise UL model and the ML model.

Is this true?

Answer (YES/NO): NO